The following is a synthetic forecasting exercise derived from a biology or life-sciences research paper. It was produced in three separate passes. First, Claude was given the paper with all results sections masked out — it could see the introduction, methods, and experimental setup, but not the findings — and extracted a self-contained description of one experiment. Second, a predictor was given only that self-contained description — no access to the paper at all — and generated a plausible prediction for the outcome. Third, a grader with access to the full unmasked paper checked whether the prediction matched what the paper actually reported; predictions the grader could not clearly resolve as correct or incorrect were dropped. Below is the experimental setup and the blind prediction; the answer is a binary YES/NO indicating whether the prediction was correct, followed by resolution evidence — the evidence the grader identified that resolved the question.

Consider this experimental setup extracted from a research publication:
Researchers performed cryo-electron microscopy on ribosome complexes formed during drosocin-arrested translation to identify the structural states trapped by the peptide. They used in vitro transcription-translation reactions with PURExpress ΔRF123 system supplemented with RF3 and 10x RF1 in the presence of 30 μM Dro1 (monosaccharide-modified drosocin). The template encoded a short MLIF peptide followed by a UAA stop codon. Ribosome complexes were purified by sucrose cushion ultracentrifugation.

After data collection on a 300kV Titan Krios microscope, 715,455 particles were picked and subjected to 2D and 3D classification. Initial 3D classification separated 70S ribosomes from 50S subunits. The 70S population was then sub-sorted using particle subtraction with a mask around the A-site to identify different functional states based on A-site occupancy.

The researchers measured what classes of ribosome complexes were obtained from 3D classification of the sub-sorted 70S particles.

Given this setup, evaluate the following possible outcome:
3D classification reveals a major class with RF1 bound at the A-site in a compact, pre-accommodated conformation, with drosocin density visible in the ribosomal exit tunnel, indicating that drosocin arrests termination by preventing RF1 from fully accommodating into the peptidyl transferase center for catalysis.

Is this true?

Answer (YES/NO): NO